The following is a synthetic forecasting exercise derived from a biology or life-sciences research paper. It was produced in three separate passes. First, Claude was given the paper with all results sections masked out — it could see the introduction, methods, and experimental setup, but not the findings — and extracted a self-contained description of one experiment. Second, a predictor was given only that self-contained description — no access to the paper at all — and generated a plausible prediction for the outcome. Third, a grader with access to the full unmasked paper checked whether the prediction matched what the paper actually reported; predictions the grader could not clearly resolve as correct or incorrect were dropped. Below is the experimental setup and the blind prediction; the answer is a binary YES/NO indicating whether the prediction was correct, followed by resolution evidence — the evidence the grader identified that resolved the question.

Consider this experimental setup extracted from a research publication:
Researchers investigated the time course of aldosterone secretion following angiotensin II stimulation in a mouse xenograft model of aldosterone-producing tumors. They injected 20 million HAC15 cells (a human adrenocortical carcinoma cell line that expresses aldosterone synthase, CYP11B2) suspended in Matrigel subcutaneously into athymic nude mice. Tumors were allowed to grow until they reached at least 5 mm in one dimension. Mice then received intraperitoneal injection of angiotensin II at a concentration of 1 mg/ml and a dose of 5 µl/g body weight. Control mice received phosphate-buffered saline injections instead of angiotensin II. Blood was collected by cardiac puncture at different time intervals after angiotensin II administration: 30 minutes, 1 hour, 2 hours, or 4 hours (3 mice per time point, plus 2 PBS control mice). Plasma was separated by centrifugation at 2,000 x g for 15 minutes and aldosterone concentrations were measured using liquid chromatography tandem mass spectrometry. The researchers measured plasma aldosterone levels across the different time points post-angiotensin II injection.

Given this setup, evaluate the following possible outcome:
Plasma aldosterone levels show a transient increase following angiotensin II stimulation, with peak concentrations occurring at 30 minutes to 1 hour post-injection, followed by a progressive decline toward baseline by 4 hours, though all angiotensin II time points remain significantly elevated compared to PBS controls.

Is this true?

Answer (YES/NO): NO